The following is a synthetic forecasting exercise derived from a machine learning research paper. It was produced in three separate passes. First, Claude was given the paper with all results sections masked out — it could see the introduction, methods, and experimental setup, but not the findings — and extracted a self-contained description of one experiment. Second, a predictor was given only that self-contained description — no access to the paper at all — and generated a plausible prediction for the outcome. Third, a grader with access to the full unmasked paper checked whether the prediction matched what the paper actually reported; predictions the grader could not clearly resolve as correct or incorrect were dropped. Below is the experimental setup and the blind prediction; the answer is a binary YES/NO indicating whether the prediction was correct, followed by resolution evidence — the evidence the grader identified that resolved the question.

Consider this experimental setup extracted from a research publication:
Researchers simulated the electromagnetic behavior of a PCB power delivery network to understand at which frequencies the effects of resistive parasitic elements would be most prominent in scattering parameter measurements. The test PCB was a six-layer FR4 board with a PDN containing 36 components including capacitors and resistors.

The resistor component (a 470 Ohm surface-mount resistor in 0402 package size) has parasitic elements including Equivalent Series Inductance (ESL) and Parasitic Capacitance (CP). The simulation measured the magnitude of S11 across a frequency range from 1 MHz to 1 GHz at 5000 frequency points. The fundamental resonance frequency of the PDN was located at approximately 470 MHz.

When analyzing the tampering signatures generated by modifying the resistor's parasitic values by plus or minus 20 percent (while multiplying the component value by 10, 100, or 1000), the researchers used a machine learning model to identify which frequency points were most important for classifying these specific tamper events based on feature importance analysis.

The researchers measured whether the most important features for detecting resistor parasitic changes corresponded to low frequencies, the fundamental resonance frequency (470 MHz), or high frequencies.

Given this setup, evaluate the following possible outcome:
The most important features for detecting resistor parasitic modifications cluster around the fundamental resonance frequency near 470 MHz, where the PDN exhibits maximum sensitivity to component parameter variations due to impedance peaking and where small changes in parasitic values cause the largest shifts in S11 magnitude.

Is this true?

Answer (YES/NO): NO